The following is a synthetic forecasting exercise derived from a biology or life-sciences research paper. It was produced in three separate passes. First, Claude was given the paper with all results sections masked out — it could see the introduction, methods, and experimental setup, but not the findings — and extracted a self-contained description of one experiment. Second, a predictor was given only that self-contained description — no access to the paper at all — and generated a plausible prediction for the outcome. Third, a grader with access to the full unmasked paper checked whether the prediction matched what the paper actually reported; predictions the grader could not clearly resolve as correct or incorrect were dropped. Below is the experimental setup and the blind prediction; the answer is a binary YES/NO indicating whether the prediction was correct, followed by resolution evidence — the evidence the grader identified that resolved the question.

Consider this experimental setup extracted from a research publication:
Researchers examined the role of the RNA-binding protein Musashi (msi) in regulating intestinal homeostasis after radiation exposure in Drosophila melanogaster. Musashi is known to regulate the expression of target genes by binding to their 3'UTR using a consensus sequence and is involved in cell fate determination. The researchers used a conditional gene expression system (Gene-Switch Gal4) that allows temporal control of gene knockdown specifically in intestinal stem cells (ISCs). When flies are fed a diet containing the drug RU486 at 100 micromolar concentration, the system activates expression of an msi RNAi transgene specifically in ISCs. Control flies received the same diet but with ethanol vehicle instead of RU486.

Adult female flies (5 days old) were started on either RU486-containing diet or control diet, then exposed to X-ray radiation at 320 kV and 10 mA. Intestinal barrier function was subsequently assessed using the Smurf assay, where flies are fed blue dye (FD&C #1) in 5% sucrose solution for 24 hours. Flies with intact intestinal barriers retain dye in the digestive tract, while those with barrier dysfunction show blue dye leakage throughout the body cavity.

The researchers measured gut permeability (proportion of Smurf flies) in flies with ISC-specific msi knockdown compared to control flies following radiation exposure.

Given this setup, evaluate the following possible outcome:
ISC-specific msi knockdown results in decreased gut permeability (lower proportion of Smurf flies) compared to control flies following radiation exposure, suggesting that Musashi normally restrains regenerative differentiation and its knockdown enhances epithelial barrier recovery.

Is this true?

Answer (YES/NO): NO